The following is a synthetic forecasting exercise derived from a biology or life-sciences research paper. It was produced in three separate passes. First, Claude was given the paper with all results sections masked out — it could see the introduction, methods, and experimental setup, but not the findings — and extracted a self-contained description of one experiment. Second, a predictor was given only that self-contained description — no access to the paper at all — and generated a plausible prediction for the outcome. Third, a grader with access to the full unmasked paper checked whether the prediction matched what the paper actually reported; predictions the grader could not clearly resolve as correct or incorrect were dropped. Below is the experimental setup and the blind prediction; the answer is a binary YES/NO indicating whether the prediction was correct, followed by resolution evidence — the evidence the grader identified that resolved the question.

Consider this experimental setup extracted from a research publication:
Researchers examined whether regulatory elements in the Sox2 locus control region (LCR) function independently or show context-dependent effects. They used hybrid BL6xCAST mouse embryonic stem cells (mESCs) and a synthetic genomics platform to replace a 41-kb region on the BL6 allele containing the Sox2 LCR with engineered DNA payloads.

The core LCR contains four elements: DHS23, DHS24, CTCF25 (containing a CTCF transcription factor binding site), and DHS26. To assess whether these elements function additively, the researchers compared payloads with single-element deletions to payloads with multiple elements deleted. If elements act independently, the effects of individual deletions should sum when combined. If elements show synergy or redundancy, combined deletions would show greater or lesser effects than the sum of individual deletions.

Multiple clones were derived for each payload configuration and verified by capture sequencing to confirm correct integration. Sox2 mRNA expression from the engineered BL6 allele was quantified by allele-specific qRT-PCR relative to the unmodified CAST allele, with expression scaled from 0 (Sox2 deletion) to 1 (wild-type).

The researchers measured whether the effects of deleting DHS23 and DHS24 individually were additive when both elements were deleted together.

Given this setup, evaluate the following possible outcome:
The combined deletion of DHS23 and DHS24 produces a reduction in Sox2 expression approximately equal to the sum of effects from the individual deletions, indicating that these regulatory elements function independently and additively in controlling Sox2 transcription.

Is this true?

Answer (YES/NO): NO